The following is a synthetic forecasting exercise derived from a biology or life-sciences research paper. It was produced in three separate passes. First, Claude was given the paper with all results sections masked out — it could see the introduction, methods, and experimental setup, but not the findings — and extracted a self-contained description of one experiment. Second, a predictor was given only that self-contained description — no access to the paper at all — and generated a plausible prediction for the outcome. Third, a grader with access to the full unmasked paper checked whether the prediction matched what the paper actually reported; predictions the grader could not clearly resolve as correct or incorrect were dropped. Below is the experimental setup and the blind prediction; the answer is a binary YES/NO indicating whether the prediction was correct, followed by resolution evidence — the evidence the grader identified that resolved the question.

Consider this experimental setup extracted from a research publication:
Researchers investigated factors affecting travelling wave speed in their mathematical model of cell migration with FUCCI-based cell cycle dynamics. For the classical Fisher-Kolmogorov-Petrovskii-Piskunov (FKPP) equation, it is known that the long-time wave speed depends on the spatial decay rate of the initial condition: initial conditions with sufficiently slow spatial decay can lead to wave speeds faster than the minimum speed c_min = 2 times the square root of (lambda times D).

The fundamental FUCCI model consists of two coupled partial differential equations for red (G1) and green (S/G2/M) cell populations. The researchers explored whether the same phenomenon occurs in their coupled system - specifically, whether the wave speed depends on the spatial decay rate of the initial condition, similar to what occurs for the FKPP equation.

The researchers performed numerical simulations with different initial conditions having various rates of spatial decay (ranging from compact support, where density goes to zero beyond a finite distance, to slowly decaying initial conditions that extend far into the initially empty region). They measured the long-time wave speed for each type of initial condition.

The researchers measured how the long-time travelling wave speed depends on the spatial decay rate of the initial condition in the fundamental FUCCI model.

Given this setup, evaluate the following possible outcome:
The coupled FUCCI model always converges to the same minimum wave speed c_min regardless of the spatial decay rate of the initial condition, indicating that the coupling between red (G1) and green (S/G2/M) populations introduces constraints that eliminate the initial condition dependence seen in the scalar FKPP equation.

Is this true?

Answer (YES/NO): NO